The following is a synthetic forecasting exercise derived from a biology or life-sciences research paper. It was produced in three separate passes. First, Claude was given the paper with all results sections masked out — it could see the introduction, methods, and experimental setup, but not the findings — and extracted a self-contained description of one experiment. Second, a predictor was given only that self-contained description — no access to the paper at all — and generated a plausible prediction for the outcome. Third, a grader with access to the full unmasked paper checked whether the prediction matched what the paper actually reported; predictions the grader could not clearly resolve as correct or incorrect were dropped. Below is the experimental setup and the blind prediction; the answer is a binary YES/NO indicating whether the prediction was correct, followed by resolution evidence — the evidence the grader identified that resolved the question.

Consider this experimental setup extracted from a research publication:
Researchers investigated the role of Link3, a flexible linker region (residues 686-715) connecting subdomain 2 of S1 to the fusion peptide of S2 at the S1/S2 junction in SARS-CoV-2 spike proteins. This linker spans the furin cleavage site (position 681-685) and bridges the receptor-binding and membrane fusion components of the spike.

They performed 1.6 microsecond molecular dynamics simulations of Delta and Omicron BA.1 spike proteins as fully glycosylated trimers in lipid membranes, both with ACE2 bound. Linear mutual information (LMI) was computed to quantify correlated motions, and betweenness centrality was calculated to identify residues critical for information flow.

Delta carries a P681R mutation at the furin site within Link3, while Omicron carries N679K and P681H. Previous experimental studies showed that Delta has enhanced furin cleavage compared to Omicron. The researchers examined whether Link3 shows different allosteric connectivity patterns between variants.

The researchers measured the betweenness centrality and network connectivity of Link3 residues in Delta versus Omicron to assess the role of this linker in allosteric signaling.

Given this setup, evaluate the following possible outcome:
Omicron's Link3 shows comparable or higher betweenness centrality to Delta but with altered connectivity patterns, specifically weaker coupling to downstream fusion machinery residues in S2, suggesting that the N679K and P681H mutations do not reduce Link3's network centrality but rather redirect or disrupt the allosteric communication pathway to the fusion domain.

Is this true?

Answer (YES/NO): NO